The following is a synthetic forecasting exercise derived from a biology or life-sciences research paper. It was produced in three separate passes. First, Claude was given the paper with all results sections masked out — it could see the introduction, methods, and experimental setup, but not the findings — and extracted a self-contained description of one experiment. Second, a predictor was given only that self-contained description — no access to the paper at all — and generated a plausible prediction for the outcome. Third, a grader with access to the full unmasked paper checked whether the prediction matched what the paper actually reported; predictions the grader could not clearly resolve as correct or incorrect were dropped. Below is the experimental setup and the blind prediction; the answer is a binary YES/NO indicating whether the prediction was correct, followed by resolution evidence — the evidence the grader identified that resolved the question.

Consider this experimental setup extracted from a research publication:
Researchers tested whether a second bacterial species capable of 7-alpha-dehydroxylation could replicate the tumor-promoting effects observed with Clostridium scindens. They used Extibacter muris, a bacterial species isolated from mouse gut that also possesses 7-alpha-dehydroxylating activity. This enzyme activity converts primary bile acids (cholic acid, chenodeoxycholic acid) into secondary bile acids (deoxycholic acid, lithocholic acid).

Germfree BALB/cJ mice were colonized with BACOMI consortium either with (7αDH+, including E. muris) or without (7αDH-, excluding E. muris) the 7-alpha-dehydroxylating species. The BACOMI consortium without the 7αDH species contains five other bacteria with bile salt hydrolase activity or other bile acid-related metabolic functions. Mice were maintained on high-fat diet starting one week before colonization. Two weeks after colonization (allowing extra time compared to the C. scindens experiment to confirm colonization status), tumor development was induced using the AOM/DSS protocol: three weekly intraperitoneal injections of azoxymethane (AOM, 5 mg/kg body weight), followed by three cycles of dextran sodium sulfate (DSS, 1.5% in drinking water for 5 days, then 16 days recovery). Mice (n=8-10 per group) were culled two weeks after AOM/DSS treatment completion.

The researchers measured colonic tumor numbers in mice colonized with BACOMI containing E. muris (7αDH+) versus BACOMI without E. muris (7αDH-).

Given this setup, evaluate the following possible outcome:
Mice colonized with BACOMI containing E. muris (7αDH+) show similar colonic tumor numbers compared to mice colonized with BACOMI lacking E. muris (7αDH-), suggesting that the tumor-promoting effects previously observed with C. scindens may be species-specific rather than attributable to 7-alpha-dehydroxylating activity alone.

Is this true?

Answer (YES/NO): NO